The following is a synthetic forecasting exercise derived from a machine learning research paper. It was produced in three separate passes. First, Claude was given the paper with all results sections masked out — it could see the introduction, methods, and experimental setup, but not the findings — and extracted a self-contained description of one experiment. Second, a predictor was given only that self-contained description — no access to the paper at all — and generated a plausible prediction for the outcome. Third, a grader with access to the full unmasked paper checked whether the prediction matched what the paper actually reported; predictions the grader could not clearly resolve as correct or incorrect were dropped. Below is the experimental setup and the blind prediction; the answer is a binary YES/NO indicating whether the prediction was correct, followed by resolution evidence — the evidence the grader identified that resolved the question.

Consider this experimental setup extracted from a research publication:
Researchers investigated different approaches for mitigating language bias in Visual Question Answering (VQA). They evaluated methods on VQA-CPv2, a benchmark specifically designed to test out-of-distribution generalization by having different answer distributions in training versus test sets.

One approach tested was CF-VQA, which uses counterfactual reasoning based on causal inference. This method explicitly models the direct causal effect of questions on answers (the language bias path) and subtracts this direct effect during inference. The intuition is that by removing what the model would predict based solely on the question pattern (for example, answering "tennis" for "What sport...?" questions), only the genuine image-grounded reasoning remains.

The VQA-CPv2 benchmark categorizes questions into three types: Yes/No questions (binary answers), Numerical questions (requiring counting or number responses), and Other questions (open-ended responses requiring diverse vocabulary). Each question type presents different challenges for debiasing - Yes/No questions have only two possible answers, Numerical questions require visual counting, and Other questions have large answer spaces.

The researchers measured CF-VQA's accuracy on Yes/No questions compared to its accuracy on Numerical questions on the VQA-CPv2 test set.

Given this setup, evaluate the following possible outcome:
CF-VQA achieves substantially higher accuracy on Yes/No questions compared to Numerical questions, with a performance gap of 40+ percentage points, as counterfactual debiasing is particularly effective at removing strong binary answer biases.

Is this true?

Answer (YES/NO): YES